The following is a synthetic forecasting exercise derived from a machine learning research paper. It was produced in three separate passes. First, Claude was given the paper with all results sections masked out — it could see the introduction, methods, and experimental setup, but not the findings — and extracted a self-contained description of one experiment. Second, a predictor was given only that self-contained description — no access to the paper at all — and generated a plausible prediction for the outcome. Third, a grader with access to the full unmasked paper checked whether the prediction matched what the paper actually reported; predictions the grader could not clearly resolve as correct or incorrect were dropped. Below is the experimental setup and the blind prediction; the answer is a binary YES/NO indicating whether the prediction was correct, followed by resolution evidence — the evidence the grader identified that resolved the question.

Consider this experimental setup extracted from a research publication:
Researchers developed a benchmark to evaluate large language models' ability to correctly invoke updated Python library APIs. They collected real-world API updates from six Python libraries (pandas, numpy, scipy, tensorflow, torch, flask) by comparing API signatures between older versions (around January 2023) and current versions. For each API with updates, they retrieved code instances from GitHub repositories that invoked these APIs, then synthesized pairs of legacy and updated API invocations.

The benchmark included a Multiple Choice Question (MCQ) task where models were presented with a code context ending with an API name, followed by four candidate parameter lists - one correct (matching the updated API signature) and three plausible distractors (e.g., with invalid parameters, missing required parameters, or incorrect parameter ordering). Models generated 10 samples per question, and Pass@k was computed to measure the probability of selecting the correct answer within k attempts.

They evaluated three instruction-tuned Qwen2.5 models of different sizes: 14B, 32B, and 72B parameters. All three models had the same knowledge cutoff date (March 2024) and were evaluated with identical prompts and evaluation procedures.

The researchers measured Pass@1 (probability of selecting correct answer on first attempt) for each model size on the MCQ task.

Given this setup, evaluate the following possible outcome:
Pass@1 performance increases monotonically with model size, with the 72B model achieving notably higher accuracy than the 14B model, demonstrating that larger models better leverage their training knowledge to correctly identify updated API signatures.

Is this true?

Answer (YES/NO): NO